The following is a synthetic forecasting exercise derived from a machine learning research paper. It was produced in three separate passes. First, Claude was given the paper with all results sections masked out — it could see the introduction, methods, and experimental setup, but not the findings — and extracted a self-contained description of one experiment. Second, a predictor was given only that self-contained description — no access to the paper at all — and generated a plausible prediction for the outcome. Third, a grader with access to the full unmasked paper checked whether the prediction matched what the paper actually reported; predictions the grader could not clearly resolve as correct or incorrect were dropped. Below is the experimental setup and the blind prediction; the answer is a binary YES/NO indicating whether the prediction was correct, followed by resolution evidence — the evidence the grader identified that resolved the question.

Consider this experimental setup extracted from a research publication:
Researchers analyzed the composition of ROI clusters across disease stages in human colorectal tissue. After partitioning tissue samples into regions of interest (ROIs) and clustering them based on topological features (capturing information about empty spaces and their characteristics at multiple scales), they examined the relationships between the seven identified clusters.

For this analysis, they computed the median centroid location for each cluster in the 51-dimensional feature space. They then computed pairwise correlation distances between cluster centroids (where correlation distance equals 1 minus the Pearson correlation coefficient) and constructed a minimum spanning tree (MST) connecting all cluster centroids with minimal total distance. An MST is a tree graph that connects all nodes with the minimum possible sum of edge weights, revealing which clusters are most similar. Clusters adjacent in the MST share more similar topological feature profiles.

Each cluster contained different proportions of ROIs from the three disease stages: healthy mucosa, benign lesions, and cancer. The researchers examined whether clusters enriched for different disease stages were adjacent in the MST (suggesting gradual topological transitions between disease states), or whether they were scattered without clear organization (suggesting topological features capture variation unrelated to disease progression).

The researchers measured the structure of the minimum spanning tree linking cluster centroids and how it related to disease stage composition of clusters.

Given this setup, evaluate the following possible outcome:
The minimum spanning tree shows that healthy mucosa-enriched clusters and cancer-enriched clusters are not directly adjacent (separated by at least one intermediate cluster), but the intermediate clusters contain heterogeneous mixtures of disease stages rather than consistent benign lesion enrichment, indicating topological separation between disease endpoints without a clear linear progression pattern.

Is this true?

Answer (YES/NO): NO